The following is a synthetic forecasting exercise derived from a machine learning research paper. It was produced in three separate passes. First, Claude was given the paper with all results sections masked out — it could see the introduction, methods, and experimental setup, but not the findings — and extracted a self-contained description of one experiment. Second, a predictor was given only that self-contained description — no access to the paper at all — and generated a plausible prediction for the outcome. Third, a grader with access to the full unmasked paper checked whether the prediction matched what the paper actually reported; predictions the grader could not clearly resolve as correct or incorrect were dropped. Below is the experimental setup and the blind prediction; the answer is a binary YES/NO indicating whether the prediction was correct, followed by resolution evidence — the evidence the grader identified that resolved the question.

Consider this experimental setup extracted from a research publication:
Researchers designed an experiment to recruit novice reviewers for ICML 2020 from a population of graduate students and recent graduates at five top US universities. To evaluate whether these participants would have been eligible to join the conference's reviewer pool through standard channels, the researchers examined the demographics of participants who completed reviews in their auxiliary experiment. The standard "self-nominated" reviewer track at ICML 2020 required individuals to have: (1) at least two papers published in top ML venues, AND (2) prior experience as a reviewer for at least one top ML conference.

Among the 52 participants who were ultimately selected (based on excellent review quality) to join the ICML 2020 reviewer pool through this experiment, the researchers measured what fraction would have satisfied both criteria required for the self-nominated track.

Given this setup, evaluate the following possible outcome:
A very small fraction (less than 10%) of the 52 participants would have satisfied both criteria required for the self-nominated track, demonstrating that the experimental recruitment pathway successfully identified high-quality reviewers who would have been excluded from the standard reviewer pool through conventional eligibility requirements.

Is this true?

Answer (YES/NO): NO